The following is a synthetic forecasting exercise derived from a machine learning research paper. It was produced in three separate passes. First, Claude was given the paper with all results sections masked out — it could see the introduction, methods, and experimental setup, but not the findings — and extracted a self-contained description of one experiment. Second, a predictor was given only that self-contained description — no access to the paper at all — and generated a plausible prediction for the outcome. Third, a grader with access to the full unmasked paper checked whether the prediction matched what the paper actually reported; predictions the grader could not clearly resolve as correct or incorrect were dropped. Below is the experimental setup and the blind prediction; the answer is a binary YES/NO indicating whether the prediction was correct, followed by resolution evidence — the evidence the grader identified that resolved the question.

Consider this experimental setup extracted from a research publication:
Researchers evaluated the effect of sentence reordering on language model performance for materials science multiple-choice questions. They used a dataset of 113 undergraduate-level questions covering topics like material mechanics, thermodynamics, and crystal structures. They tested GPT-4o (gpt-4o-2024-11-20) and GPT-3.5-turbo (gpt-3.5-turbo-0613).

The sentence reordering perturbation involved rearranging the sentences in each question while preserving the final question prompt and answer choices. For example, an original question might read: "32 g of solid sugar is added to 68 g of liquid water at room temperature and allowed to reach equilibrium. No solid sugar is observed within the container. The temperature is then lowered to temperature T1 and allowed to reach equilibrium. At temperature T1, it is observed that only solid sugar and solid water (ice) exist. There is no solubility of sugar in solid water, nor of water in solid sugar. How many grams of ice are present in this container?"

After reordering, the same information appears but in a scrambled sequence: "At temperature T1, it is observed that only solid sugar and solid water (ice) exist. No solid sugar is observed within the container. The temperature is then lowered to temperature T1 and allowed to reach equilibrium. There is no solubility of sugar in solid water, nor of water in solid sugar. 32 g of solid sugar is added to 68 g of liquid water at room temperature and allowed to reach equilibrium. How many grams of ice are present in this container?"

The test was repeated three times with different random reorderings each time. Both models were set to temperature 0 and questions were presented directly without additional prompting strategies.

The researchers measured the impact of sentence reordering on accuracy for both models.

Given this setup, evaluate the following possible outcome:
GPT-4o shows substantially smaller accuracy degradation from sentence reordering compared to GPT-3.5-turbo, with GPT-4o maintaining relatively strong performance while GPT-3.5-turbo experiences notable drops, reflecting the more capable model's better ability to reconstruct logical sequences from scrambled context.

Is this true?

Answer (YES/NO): NO